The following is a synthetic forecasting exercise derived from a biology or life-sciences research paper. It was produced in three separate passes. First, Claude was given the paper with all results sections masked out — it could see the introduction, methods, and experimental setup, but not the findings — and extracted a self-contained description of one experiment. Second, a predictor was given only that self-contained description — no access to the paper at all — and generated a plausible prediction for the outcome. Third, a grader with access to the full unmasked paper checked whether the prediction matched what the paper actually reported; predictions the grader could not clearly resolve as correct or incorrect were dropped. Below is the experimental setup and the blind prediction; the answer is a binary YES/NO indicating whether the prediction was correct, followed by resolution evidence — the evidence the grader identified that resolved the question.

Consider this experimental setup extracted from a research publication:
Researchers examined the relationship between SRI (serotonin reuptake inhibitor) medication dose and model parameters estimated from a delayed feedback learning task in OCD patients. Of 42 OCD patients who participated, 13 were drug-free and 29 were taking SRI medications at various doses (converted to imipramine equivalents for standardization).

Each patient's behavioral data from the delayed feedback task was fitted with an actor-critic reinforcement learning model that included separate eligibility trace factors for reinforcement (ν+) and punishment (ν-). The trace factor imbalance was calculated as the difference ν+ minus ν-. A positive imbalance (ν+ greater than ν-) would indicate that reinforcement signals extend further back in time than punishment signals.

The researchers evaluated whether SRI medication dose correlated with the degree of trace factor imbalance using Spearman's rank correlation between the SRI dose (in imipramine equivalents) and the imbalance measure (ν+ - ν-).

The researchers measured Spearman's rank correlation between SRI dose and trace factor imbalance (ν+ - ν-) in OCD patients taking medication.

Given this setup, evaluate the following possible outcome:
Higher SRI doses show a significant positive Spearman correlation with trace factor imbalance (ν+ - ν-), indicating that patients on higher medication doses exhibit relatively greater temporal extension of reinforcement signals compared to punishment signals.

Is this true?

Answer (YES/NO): NO